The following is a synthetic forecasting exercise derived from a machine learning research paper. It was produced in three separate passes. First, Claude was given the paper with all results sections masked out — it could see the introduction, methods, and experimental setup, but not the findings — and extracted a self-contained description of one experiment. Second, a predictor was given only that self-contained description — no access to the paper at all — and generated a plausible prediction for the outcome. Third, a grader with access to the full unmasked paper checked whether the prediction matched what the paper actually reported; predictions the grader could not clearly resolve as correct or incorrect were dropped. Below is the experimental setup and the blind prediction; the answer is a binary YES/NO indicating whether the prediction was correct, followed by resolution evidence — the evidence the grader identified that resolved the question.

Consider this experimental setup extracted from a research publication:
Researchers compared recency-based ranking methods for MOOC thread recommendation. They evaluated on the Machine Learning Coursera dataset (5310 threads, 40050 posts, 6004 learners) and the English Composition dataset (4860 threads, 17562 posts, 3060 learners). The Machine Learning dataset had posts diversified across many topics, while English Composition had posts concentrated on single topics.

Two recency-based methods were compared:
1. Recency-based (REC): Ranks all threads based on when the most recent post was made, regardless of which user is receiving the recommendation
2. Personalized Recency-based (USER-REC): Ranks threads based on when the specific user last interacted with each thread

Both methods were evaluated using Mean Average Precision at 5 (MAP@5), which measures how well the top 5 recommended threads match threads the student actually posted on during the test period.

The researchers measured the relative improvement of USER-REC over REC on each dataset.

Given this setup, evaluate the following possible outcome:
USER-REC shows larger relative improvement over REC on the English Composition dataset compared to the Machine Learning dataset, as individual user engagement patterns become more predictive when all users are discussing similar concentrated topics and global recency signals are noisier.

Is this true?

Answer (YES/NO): YES